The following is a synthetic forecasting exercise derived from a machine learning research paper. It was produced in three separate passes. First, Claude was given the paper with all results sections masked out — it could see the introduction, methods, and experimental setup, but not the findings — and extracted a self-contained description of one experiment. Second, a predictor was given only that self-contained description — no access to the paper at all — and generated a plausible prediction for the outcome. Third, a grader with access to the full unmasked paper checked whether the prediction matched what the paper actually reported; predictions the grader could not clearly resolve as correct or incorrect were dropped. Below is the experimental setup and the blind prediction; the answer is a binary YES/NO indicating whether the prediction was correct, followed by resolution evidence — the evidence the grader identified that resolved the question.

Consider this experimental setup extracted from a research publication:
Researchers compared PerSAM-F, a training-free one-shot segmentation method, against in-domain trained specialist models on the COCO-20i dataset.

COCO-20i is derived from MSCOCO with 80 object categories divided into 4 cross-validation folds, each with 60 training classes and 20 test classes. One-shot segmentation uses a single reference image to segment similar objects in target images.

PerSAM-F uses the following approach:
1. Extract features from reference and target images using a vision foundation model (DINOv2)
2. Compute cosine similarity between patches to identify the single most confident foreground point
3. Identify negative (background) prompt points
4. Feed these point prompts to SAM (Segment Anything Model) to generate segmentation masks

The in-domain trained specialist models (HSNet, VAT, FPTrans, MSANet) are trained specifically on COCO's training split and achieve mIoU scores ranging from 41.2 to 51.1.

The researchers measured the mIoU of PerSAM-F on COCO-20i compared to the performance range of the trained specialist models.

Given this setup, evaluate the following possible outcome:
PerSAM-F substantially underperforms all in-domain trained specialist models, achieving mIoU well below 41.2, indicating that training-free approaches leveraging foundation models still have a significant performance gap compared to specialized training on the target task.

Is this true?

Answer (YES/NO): YES